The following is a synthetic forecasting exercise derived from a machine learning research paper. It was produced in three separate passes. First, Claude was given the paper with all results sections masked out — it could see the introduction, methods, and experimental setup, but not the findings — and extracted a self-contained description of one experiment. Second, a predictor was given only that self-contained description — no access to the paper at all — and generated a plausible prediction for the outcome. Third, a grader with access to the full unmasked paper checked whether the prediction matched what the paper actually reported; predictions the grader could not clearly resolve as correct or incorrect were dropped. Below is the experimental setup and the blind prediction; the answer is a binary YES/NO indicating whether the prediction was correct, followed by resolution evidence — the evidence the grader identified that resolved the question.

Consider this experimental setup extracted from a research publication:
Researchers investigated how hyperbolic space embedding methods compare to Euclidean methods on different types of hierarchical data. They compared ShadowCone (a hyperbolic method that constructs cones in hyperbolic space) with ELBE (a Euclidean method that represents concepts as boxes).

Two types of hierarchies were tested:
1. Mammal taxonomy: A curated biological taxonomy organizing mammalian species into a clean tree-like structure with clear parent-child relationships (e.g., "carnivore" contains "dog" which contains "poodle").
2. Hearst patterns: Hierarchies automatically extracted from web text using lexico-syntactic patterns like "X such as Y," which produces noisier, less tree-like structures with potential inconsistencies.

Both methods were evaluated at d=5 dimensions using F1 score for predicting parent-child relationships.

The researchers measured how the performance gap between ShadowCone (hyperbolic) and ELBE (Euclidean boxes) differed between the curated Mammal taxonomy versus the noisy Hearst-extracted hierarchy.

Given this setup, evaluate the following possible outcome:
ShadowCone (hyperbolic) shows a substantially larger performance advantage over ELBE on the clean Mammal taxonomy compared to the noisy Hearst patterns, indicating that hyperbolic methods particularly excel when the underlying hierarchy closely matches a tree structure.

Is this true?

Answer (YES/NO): YES